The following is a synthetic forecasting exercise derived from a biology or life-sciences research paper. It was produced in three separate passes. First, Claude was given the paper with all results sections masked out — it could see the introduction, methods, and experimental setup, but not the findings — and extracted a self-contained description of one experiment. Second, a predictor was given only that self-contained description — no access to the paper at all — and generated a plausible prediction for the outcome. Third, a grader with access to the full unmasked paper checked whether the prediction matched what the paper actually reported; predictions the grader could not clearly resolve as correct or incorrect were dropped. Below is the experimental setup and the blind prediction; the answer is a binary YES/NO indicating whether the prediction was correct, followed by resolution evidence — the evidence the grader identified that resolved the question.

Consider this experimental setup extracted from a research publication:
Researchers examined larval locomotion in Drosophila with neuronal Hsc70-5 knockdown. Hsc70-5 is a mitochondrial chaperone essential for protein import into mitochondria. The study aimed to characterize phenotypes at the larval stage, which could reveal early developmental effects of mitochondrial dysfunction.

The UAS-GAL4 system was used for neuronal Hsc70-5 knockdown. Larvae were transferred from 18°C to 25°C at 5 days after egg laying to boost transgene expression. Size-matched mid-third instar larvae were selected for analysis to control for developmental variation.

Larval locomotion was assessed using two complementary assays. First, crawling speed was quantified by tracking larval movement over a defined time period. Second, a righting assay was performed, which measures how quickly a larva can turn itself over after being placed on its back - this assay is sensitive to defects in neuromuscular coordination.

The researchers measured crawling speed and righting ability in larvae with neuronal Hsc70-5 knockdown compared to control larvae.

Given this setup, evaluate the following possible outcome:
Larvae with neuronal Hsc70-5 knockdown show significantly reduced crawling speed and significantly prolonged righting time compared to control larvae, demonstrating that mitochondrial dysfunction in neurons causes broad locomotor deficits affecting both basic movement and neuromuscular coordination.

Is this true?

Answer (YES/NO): YES